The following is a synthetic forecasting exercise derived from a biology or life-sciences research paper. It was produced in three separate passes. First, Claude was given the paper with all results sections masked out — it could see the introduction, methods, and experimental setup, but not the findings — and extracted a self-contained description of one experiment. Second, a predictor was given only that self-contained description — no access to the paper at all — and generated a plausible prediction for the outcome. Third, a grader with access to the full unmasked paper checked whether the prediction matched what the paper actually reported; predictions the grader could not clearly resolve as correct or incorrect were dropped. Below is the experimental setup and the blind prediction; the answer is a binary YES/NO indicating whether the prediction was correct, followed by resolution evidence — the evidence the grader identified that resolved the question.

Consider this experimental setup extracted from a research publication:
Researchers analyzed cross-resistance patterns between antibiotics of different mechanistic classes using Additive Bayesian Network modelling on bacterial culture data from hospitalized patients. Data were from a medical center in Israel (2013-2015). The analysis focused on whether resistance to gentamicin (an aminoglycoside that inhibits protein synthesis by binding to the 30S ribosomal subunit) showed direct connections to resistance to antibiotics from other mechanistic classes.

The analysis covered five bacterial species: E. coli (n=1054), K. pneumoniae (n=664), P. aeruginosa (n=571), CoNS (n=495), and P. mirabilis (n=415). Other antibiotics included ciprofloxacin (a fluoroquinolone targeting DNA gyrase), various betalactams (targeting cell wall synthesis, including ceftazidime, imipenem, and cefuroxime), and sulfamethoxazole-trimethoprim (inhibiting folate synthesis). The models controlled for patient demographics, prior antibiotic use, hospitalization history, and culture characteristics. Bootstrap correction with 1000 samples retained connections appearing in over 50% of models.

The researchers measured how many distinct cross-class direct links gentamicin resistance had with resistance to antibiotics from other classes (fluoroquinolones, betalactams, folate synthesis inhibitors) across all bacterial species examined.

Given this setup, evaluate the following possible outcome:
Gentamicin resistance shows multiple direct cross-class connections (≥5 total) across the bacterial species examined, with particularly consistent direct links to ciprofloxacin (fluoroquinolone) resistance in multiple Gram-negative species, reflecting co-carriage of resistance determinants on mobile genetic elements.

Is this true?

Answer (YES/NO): YES